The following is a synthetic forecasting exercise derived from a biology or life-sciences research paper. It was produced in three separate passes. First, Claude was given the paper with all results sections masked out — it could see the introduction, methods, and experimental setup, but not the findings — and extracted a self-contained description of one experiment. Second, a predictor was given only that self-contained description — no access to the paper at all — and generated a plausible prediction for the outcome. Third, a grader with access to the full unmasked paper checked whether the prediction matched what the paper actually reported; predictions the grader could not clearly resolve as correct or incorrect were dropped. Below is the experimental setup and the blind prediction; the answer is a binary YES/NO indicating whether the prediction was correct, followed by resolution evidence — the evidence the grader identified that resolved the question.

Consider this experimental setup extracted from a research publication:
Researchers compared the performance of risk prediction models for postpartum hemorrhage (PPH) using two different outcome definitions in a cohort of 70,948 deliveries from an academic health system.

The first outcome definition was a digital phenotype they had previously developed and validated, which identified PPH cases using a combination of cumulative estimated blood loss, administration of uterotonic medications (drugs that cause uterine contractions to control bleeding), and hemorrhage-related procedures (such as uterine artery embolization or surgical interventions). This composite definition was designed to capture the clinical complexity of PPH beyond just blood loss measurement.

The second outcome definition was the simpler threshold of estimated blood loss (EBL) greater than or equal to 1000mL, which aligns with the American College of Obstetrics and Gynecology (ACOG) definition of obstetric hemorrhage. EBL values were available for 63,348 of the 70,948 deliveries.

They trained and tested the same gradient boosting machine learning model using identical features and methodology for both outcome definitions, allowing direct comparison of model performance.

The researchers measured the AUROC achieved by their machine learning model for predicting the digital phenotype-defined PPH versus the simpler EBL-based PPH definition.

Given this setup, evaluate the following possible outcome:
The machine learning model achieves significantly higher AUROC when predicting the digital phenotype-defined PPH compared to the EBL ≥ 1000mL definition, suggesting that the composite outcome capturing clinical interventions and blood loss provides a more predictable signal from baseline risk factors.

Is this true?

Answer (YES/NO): NO